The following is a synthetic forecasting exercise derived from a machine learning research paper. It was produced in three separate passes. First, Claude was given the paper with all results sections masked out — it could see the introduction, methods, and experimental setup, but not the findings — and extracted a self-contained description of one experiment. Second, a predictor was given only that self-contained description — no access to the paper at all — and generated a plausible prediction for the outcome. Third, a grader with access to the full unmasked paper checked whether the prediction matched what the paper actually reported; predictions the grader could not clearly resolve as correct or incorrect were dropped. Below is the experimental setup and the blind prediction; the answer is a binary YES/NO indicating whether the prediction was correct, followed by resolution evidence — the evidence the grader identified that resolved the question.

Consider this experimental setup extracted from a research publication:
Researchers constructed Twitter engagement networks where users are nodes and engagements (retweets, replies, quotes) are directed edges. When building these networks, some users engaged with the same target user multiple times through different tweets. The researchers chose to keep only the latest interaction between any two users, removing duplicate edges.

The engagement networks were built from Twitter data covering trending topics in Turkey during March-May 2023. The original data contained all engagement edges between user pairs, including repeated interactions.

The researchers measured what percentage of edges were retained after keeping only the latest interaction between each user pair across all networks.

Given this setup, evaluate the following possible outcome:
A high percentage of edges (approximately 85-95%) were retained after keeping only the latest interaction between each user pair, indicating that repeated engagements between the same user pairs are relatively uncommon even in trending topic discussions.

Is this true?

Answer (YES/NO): NO